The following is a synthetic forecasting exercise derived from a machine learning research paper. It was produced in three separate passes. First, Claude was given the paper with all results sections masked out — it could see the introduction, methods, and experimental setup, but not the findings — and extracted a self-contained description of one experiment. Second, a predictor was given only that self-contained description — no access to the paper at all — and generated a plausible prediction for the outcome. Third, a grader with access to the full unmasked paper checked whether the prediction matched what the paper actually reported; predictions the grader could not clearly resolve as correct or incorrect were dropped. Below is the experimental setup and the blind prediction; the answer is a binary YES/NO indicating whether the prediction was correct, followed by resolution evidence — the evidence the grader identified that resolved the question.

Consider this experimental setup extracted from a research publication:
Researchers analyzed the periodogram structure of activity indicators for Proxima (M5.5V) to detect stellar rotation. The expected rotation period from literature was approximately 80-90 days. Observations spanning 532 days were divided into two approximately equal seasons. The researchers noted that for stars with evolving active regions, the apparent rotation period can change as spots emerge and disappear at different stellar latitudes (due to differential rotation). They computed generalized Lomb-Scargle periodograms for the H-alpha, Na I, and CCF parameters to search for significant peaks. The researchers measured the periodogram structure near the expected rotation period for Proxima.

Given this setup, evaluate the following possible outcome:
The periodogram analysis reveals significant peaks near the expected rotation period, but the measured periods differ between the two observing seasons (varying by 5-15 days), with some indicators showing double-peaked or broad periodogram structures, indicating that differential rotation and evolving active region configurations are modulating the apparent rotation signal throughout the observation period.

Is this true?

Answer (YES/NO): NO